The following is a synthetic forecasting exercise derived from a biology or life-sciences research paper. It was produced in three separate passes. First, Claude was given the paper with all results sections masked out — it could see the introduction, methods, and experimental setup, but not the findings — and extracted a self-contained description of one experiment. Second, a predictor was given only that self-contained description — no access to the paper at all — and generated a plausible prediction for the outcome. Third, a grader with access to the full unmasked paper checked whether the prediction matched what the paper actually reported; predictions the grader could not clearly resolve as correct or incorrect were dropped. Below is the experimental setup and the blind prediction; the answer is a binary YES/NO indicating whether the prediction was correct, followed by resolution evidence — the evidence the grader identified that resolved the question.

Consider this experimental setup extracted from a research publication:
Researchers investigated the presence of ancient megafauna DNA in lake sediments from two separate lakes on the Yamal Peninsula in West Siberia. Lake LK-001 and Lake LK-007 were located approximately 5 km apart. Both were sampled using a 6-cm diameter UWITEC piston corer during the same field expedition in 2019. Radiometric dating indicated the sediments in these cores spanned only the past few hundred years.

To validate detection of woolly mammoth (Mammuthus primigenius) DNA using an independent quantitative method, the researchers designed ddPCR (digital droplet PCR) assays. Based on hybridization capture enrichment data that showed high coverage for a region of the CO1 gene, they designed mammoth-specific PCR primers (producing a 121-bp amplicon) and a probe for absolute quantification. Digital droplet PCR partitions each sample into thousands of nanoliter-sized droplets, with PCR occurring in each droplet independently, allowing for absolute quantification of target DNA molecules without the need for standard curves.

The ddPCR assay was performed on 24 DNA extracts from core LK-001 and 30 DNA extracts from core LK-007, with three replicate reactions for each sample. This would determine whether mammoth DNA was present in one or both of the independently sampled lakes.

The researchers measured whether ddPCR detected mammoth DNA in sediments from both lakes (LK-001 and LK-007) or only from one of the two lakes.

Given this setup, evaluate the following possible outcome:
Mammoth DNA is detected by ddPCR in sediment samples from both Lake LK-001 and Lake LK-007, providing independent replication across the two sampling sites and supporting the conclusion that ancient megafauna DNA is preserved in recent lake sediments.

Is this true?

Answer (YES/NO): YES